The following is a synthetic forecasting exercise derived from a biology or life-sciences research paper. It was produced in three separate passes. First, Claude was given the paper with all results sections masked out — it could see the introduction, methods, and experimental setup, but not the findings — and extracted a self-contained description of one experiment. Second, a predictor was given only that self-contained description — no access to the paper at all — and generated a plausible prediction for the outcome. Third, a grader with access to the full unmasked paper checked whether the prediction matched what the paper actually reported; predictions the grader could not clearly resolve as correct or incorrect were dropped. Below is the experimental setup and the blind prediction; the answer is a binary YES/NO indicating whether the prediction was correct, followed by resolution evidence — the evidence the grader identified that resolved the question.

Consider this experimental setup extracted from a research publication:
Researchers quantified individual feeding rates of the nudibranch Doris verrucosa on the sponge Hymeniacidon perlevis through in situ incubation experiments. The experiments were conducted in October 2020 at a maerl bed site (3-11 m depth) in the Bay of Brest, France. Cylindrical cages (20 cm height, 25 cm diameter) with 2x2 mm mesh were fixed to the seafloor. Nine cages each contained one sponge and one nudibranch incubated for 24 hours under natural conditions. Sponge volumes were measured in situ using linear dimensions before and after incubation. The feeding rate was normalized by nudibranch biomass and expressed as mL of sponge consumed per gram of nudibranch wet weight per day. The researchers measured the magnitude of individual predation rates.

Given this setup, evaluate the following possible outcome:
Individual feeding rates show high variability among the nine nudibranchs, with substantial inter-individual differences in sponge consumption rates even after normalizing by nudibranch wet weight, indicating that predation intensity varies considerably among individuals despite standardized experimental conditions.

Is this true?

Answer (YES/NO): YES